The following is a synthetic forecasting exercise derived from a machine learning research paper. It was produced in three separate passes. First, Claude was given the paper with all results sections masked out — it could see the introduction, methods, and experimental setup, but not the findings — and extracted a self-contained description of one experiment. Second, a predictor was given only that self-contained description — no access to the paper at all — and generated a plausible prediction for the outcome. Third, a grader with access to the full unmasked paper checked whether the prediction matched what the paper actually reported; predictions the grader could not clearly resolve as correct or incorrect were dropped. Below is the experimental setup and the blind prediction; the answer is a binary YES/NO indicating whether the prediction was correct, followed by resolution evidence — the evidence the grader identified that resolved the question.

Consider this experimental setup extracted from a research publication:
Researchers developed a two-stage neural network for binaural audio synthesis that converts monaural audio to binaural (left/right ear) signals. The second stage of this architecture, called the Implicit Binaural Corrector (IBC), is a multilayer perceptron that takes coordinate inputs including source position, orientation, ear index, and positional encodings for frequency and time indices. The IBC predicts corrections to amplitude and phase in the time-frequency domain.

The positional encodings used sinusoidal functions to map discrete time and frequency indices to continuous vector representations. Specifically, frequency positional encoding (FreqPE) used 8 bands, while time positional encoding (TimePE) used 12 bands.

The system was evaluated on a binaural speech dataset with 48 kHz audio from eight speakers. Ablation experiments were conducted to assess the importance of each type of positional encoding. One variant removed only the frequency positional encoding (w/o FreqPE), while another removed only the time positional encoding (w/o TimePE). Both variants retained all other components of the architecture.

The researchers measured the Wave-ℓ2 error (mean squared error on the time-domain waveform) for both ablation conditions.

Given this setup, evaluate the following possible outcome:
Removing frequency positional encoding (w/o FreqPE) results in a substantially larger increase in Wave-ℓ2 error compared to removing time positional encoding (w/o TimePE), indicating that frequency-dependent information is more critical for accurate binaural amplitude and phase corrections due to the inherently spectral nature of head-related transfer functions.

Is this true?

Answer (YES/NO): YES